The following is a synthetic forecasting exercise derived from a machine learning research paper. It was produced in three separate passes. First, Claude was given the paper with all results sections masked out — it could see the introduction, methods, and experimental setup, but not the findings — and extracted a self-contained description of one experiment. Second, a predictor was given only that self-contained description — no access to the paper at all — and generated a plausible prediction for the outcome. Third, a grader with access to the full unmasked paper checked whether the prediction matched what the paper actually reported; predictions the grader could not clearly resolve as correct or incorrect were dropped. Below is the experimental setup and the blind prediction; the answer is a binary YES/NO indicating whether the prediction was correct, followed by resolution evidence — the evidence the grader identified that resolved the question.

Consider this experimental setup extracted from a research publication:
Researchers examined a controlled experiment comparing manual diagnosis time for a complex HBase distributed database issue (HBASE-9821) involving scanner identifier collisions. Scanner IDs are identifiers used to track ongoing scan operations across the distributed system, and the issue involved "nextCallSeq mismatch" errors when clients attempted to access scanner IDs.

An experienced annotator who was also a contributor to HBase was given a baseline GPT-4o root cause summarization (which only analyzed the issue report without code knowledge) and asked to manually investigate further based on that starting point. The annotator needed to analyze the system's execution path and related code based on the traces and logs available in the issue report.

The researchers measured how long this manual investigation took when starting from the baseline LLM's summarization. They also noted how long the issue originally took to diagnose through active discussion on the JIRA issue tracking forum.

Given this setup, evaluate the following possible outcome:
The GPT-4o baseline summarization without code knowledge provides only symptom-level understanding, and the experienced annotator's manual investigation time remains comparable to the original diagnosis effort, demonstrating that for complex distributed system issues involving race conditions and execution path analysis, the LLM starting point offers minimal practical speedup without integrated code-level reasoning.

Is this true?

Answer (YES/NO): NO